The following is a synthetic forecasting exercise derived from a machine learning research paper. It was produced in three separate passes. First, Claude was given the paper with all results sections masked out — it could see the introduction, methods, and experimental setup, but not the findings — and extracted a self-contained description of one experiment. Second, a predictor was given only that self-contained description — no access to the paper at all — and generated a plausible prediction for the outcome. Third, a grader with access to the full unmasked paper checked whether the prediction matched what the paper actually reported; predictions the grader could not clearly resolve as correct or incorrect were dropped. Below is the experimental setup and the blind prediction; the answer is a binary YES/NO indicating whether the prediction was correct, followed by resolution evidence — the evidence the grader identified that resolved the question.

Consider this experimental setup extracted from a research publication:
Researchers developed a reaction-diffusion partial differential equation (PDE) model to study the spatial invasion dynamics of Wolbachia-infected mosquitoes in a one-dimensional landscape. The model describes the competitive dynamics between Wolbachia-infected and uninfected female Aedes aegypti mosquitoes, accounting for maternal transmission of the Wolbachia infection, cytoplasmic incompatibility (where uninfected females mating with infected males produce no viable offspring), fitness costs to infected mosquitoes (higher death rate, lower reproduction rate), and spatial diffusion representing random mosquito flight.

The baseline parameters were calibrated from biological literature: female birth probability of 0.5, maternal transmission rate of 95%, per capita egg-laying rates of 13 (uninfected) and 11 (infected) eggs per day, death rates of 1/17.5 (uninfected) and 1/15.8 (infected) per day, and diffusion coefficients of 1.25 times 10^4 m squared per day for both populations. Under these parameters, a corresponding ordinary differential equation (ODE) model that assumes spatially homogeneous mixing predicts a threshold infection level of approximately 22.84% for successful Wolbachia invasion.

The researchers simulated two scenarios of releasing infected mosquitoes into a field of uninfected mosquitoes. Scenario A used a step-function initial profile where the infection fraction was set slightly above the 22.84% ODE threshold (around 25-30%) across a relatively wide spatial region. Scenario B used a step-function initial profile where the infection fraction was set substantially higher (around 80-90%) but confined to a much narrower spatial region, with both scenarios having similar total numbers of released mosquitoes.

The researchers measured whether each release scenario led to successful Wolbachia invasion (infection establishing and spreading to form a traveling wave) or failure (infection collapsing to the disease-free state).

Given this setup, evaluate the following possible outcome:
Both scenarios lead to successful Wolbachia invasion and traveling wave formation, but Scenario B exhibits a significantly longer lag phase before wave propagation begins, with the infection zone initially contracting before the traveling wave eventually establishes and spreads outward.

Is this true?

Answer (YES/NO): NO